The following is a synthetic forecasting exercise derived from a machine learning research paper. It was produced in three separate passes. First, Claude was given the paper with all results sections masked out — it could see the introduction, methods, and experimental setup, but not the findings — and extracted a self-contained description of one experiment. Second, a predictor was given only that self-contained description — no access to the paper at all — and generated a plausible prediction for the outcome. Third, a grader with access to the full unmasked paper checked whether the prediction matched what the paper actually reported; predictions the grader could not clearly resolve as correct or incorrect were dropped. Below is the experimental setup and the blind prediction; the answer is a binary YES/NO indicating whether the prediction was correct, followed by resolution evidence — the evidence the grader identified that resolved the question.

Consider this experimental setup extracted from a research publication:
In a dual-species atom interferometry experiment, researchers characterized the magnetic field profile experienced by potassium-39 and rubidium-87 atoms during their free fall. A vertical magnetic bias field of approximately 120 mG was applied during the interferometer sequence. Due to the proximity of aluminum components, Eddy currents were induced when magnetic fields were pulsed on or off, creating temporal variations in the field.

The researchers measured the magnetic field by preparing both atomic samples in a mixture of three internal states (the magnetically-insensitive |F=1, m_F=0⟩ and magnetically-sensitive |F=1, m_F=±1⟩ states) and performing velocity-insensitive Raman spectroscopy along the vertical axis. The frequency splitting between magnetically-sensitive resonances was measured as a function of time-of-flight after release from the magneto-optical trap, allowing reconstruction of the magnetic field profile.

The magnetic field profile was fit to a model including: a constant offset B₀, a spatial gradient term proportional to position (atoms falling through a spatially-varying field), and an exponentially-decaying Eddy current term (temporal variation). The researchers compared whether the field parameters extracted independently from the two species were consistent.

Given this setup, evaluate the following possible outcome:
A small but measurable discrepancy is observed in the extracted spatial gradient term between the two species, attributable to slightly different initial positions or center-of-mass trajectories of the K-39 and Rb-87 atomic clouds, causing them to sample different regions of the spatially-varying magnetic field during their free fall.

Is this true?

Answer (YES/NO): NO